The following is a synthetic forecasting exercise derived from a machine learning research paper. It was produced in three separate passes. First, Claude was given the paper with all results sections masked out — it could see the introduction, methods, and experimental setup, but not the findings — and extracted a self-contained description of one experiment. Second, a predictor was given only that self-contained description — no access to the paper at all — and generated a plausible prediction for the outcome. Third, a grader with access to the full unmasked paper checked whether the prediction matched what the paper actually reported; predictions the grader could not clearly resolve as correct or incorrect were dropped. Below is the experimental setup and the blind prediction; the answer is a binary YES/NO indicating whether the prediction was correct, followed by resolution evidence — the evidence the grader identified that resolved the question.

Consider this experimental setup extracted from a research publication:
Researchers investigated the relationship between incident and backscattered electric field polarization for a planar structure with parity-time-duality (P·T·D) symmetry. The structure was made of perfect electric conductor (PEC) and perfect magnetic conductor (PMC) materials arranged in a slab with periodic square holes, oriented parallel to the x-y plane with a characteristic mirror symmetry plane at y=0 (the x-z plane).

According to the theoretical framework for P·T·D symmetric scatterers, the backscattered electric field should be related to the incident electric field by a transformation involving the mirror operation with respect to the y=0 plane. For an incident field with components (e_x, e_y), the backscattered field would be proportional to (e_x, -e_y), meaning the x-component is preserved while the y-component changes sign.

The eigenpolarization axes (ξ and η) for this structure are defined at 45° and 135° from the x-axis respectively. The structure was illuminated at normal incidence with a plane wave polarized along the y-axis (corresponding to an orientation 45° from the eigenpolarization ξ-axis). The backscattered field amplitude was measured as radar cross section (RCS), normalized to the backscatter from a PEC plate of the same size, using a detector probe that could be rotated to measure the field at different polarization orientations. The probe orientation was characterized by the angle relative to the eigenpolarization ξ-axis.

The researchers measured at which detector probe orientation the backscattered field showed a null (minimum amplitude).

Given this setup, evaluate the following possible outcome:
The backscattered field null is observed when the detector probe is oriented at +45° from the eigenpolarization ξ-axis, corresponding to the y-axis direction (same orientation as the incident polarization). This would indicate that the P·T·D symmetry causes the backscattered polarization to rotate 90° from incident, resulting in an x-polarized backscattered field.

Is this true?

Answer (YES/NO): NO